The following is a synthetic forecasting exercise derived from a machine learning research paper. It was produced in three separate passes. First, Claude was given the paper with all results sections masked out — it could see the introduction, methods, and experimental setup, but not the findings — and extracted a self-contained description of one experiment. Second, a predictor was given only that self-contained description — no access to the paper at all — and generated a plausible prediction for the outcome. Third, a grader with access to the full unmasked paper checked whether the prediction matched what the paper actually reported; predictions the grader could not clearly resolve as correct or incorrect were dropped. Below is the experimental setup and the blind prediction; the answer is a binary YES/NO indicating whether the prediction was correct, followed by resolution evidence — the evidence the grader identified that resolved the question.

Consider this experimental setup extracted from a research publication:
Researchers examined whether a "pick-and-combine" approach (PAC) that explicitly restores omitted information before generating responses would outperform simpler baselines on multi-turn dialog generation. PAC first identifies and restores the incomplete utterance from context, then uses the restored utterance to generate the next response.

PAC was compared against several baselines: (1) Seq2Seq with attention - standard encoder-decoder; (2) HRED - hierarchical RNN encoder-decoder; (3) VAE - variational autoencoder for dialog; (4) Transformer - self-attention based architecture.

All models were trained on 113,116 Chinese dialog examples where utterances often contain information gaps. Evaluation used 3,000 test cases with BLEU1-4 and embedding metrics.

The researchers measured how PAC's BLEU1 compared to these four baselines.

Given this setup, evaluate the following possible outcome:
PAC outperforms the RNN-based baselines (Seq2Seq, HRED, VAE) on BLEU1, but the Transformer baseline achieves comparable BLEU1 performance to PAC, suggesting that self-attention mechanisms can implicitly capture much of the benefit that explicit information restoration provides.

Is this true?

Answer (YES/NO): NO